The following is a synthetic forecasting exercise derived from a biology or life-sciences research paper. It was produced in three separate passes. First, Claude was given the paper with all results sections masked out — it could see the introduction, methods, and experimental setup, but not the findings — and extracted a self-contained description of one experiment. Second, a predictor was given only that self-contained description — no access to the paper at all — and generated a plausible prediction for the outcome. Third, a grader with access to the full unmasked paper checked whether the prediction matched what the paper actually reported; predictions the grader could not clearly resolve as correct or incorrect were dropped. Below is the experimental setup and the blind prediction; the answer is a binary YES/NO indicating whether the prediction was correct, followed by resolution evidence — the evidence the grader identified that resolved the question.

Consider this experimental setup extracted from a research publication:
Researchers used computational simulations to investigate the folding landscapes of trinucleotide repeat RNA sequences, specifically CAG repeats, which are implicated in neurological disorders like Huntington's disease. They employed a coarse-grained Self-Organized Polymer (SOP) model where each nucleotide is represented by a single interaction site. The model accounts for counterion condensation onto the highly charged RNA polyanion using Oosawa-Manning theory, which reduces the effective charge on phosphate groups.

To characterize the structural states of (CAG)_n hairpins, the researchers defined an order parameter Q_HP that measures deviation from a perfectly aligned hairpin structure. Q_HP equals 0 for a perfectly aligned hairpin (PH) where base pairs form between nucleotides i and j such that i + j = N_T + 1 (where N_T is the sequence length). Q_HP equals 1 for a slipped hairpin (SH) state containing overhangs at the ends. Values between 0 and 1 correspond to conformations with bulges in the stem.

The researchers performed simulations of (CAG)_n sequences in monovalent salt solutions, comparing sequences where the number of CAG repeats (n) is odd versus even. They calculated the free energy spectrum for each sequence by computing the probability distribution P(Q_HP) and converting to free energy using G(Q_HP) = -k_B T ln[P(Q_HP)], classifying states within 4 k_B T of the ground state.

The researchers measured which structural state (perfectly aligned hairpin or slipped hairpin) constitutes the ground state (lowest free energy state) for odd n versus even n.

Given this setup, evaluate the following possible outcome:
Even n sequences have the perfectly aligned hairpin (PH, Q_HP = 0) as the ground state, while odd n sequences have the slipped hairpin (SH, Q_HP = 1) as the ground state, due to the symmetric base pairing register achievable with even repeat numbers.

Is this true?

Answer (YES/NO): YES